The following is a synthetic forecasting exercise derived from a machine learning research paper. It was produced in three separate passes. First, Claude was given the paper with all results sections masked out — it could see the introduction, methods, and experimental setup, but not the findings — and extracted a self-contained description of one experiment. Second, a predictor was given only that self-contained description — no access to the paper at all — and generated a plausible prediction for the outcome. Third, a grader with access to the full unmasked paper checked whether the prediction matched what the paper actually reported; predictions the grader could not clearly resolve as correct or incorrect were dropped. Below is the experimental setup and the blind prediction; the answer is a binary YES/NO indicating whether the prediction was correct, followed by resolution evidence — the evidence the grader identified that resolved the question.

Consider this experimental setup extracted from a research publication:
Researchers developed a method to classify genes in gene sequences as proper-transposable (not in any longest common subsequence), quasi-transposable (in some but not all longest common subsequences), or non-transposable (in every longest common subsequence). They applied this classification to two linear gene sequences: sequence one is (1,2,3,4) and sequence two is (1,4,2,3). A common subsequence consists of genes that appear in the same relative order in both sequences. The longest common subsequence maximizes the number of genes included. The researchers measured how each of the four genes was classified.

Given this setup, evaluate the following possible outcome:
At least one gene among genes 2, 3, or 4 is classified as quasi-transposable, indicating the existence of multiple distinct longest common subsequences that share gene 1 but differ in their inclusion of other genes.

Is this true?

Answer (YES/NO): NO